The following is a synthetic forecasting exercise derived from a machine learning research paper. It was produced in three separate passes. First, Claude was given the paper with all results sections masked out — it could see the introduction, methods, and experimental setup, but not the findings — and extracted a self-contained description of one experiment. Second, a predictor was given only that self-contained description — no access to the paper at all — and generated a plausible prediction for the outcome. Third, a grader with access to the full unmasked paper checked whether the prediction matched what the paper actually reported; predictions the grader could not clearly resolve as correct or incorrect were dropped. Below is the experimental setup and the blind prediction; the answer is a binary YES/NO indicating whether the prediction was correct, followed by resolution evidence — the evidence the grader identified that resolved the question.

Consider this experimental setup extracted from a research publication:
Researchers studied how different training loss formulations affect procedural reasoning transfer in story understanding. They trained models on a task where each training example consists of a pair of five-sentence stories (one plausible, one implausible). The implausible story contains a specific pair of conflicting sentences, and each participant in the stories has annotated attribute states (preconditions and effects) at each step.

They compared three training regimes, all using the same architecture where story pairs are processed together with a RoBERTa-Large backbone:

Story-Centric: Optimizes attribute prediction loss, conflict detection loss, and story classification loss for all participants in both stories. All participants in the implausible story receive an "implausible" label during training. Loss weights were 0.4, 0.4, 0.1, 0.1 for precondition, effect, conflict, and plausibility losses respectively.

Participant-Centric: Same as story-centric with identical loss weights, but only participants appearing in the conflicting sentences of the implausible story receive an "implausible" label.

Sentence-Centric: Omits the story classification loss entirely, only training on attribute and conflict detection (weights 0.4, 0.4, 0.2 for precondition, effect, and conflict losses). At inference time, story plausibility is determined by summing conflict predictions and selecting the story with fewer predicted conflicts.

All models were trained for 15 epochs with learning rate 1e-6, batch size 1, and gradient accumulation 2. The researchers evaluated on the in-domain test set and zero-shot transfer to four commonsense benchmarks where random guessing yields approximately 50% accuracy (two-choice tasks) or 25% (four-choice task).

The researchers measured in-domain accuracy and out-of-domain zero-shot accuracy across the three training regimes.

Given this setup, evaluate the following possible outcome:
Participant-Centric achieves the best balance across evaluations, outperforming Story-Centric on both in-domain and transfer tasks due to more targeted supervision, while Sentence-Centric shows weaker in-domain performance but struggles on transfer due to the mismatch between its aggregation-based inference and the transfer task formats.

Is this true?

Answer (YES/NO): NO